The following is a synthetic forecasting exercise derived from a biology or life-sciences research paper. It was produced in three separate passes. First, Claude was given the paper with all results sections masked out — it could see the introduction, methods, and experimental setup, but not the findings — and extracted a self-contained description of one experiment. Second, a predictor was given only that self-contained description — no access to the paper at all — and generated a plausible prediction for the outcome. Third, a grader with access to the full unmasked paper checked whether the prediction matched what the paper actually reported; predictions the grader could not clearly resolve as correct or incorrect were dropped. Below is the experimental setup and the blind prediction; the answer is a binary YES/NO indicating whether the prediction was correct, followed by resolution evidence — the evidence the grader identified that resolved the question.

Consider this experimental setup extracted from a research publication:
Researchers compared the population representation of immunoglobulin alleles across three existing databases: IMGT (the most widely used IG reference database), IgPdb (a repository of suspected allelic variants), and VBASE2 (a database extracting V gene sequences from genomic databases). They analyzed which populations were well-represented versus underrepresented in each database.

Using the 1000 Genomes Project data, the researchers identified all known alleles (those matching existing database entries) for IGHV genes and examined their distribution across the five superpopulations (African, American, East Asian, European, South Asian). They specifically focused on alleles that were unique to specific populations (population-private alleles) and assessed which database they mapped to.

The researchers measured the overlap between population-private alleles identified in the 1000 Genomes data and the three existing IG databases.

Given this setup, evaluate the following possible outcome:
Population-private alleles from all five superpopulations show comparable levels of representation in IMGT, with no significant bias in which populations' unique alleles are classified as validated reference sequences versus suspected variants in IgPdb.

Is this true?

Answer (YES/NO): NO